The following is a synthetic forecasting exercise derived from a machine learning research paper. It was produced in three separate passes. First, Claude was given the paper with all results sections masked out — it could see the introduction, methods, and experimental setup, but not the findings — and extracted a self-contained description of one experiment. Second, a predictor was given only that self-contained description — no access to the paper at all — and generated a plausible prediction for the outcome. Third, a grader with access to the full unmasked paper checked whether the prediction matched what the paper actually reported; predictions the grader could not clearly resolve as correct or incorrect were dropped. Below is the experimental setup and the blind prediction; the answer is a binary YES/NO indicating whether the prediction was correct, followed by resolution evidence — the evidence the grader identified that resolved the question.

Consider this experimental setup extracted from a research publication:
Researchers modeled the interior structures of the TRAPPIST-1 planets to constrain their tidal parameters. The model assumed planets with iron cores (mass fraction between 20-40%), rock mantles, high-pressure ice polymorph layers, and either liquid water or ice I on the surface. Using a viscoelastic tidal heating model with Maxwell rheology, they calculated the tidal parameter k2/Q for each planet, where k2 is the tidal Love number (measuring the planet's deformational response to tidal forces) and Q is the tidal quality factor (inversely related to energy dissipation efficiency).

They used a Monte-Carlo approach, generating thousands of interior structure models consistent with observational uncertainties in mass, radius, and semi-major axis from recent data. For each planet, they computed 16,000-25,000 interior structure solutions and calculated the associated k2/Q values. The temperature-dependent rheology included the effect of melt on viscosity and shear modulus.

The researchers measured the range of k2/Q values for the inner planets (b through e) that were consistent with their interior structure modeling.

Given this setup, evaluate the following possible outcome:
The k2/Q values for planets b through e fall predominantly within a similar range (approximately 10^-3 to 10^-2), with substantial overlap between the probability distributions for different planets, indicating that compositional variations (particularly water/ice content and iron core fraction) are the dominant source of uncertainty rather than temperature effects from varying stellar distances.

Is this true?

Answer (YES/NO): NO